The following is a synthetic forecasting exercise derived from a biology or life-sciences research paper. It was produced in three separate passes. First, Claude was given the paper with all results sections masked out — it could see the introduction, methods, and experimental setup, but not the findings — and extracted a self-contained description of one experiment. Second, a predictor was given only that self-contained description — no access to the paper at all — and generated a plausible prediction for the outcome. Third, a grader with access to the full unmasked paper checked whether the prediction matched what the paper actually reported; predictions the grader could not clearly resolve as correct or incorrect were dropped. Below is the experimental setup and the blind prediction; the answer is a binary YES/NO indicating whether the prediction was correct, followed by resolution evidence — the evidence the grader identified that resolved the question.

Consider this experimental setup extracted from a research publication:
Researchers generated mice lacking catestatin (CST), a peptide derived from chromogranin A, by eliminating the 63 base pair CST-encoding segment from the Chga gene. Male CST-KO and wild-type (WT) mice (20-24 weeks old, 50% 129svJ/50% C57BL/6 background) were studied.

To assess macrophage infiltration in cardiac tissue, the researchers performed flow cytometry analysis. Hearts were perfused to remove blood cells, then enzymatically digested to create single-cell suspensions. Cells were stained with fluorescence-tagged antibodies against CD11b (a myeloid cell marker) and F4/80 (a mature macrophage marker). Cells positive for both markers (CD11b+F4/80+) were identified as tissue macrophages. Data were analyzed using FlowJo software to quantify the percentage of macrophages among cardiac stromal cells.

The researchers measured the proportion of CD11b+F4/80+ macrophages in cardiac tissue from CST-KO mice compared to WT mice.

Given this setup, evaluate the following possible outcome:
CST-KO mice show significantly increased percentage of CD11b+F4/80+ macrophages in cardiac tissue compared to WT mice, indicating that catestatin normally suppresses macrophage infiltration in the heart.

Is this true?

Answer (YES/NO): YES